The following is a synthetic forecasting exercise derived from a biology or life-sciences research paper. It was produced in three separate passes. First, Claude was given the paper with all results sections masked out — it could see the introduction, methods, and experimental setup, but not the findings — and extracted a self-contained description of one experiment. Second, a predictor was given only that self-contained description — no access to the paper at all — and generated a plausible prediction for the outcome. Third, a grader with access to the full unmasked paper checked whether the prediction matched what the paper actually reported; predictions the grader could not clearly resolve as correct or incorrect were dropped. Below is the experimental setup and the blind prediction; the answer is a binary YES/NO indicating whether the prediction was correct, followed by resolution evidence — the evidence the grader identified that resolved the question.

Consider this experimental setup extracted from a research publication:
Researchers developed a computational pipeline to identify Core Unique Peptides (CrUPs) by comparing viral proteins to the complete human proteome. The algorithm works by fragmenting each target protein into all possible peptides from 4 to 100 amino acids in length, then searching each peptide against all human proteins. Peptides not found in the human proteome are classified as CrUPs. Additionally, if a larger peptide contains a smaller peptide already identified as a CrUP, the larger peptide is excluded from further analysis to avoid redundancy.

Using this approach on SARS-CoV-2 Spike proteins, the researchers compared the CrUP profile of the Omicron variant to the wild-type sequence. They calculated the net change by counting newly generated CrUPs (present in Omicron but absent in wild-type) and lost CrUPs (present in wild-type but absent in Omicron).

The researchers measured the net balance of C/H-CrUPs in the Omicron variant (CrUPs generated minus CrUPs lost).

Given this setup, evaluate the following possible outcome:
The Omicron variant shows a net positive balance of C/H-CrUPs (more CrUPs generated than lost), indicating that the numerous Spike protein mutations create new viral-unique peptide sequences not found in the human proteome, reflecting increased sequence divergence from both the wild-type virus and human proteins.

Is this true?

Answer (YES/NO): NO